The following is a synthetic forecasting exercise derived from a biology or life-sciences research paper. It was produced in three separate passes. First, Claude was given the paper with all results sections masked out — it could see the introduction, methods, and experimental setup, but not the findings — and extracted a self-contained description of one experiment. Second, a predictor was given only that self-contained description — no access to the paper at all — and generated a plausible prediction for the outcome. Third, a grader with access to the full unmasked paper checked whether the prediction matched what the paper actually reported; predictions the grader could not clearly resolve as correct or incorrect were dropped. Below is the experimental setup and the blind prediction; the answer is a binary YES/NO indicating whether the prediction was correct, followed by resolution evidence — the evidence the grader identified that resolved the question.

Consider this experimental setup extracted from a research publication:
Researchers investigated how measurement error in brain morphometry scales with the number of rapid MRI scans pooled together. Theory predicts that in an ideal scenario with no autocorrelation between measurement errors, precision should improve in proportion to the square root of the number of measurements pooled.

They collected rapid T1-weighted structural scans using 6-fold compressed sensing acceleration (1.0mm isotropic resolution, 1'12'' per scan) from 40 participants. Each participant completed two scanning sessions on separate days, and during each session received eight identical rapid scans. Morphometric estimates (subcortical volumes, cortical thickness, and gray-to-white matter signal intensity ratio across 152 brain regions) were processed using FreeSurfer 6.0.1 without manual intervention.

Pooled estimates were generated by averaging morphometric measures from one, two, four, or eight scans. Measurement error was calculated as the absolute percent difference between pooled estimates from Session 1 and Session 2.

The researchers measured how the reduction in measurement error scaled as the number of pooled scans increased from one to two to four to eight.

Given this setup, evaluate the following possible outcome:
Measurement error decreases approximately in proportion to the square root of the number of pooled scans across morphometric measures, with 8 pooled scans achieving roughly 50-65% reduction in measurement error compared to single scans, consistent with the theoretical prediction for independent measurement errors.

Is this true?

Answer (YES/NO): NO